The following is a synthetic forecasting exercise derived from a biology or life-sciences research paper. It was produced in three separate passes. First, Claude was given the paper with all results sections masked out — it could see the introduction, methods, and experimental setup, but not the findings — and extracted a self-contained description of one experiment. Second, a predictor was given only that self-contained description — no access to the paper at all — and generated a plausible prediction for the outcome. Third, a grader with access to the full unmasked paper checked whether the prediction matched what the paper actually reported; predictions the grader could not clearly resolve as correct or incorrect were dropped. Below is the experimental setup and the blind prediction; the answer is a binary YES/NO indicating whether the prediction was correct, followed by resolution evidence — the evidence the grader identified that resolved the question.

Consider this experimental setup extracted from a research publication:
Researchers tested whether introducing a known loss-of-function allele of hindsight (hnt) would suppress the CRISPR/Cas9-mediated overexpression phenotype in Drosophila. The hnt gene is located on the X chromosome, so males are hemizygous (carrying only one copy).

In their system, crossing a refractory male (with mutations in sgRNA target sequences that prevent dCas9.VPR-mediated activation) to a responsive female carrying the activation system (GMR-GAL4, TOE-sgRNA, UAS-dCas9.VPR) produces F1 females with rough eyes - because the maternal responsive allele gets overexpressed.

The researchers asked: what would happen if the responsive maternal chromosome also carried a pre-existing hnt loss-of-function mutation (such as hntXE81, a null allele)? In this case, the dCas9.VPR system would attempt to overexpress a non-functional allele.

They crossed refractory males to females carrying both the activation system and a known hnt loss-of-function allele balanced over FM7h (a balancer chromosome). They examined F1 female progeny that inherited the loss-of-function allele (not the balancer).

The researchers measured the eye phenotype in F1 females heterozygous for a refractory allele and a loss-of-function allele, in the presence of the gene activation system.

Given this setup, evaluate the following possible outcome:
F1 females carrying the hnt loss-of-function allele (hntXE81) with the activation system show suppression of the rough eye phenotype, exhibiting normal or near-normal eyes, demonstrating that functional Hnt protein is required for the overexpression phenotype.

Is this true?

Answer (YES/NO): YES